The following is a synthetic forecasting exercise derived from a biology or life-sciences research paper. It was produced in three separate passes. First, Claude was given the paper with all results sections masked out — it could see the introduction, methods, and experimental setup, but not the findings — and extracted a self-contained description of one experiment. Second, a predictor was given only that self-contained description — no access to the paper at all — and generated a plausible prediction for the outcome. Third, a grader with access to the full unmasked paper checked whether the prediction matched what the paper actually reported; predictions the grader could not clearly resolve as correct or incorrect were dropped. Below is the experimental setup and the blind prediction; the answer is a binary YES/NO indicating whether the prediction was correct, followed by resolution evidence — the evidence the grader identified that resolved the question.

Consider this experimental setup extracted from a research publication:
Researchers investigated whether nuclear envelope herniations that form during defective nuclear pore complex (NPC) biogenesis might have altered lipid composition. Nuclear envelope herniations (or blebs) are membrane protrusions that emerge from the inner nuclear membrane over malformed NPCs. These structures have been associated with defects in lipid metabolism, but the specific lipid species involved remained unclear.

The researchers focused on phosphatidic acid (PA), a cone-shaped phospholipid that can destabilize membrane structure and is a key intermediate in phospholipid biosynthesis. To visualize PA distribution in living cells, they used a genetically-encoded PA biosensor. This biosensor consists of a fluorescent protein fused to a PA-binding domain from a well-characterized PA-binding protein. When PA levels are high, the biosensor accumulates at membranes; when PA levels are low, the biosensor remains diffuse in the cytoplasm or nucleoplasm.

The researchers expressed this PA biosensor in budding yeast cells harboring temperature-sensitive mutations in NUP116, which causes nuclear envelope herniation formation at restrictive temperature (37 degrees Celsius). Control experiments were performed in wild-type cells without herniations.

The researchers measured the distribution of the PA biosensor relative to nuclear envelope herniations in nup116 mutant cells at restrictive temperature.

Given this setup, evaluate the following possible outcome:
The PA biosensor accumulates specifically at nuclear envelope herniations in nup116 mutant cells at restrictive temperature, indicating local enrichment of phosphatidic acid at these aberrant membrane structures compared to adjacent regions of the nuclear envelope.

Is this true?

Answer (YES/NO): YES